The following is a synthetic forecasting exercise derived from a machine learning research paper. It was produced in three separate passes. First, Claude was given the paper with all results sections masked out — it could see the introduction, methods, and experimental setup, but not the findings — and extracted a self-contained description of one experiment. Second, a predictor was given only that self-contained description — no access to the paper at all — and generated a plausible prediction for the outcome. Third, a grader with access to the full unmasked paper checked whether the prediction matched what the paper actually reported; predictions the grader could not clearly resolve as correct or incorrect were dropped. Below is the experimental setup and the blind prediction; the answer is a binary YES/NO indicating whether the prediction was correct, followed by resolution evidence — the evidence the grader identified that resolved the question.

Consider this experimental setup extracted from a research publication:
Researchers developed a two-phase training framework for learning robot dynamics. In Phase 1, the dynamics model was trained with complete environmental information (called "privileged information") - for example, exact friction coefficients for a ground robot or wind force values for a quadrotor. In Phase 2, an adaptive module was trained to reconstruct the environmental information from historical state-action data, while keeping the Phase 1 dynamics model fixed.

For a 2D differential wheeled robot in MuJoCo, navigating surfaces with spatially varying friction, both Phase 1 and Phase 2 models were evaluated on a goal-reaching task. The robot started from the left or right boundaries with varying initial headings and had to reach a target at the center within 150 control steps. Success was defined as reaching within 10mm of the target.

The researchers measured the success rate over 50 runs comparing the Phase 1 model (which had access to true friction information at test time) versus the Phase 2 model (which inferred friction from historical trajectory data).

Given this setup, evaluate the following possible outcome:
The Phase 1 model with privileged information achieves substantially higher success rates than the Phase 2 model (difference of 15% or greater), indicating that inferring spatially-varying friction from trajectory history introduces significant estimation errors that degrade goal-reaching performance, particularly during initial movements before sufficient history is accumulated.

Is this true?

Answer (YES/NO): NO